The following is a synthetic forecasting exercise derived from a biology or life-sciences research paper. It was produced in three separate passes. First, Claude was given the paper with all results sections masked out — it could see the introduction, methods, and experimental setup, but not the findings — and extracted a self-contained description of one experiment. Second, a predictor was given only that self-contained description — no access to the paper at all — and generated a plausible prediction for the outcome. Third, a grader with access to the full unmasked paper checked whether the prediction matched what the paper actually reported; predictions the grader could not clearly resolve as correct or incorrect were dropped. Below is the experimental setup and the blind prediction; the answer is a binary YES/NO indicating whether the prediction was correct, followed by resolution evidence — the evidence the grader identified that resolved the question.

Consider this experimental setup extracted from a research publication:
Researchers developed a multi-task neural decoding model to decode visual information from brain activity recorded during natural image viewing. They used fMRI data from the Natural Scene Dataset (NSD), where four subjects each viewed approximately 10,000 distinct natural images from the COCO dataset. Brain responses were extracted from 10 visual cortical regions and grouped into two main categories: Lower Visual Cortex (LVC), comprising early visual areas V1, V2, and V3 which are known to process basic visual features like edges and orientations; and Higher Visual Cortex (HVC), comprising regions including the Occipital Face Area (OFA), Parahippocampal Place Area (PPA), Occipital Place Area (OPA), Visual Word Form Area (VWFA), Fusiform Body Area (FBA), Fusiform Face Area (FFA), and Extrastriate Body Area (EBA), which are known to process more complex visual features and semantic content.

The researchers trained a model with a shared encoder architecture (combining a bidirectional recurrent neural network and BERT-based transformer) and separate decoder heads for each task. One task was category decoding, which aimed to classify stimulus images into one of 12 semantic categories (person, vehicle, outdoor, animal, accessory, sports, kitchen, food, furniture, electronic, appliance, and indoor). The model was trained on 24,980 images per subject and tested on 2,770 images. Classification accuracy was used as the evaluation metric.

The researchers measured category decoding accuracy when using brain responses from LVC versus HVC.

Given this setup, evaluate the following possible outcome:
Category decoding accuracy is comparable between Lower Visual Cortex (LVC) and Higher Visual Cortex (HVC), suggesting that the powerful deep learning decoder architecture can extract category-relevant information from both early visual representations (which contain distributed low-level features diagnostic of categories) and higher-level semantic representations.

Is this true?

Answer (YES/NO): NO